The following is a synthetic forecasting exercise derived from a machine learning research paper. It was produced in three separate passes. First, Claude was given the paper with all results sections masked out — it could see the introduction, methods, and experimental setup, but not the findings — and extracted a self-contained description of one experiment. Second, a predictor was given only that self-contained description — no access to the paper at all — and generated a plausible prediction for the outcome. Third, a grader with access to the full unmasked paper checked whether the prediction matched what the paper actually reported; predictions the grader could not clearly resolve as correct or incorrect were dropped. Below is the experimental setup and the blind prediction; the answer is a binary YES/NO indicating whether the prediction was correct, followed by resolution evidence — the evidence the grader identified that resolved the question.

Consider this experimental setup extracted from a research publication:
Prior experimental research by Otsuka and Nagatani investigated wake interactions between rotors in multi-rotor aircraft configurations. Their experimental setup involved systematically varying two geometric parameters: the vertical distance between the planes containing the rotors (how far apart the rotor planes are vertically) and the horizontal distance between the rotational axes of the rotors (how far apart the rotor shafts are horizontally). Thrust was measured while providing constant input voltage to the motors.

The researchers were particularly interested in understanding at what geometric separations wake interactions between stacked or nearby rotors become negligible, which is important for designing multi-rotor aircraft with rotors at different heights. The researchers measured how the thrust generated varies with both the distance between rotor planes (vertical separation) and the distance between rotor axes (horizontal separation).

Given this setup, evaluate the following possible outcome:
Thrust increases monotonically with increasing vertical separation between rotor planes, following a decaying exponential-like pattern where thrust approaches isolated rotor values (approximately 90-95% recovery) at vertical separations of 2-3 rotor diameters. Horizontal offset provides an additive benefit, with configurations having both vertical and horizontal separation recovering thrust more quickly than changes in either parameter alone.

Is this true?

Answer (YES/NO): NO